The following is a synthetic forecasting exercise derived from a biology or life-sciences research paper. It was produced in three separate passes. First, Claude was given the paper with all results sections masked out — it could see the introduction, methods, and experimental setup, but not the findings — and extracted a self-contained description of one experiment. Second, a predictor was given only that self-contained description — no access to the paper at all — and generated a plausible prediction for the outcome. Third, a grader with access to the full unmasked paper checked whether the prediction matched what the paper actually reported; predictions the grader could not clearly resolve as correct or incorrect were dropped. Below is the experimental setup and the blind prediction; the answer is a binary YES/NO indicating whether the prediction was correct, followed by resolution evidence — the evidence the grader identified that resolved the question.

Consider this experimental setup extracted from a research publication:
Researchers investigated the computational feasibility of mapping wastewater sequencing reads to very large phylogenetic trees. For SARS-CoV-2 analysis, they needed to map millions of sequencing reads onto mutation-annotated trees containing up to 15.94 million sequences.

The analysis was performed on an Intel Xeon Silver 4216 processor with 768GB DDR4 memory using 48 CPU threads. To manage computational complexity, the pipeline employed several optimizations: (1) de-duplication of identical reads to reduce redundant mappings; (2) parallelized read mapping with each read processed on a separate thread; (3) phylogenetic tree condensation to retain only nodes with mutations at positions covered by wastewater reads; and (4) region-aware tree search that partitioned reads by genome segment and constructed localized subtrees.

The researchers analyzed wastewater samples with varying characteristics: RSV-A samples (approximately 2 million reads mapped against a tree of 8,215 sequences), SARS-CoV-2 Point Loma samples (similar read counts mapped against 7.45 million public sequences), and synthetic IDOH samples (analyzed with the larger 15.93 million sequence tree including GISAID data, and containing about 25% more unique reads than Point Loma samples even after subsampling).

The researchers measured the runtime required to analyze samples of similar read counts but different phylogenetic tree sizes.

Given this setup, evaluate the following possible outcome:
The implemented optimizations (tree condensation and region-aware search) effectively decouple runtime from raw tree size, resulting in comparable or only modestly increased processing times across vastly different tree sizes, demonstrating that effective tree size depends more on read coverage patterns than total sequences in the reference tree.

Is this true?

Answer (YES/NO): NO